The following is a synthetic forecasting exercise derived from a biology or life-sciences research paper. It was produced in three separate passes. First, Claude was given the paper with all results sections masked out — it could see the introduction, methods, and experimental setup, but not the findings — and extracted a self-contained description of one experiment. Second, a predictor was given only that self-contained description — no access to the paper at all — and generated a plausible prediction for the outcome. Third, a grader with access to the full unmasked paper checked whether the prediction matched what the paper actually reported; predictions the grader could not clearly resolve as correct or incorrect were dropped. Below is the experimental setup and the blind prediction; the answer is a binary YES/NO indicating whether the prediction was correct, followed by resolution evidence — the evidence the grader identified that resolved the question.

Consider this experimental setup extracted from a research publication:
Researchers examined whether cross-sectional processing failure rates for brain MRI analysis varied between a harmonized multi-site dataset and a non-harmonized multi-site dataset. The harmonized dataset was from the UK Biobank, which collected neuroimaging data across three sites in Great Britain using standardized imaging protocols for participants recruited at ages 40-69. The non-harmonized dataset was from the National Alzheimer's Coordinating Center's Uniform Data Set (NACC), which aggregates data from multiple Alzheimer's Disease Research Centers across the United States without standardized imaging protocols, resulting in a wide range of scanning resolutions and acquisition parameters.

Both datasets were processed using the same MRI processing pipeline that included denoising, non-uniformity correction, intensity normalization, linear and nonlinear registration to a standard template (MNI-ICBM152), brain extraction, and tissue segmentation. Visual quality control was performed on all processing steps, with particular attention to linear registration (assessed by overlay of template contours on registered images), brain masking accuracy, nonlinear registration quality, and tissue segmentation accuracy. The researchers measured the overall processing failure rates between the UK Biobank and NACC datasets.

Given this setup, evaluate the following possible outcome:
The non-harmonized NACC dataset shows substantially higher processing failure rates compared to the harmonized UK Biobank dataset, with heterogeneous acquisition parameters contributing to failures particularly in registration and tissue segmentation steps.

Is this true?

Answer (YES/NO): NO